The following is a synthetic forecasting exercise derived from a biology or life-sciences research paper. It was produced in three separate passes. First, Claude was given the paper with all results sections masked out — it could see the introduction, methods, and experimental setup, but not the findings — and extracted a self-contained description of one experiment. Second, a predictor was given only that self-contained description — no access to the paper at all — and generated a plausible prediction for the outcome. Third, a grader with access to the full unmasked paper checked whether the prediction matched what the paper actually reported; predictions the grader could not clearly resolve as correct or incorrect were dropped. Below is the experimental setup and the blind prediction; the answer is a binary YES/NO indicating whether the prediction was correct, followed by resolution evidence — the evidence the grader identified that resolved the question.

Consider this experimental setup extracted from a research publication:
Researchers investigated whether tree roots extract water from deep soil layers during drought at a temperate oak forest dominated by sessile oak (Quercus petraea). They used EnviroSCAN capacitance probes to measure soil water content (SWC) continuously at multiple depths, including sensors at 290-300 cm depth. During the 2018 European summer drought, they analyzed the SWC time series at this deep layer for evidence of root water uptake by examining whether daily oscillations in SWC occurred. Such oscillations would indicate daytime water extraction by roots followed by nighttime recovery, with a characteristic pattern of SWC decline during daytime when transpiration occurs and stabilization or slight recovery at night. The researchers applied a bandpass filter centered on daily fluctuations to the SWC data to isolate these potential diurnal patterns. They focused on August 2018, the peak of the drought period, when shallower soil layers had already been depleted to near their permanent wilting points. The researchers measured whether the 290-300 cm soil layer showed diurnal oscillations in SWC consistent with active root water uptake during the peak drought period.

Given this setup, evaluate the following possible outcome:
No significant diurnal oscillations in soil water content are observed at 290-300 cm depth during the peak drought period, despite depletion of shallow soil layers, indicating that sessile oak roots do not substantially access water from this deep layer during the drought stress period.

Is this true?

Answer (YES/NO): NO